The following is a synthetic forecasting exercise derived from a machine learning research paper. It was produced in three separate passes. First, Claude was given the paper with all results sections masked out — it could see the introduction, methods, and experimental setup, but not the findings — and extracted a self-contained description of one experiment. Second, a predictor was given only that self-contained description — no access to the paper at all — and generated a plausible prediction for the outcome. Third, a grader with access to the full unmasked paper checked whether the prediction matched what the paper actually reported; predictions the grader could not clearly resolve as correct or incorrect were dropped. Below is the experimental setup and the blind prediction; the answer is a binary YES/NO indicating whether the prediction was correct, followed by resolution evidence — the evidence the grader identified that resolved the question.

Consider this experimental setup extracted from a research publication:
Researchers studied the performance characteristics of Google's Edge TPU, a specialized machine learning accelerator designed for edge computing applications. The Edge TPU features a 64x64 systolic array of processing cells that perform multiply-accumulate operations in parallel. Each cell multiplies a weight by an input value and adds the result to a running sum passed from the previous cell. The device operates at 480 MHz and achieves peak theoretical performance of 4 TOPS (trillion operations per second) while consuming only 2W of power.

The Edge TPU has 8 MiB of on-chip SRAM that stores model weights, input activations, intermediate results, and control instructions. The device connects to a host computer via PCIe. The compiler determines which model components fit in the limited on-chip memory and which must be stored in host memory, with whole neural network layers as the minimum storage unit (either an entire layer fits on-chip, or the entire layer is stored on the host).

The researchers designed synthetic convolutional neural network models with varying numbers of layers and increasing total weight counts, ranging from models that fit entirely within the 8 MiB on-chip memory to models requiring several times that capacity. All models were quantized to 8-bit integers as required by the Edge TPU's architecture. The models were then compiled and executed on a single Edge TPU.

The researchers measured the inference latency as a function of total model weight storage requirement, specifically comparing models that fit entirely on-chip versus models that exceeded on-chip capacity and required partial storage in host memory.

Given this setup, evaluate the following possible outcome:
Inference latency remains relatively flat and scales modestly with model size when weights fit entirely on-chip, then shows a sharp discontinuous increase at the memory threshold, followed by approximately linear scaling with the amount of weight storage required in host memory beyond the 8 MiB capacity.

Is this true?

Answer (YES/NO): NO